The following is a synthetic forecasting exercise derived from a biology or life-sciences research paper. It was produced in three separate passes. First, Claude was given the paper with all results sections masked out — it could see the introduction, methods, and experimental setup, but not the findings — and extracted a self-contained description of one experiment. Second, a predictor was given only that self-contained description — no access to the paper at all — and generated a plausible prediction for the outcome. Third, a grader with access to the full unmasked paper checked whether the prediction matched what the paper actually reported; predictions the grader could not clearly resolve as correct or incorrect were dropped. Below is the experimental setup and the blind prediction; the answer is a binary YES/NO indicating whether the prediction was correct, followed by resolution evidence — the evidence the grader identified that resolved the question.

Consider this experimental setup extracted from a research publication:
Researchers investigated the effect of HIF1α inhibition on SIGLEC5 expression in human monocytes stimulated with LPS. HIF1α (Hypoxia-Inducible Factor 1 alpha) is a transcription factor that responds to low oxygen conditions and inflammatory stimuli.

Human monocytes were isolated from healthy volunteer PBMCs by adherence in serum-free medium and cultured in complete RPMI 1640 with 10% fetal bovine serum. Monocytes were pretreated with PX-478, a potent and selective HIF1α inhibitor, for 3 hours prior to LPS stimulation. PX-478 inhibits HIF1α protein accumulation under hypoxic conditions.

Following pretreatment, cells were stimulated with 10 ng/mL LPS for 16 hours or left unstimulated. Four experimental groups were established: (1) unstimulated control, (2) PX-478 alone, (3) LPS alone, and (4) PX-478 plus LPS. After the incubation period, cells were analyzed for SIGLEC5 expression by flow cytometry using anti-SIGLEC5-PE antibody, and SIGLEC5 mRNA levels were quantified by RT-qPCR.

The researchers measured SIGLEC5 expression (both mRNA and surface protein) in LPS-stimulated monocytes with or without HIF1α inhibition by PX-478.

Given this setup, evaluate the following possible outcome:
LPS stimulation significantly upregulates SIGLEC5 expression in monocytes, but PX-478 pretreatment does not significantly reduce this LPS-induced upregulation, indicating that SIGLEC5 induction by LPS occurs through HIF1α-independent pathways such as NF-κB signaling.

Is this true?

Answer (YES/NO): NO